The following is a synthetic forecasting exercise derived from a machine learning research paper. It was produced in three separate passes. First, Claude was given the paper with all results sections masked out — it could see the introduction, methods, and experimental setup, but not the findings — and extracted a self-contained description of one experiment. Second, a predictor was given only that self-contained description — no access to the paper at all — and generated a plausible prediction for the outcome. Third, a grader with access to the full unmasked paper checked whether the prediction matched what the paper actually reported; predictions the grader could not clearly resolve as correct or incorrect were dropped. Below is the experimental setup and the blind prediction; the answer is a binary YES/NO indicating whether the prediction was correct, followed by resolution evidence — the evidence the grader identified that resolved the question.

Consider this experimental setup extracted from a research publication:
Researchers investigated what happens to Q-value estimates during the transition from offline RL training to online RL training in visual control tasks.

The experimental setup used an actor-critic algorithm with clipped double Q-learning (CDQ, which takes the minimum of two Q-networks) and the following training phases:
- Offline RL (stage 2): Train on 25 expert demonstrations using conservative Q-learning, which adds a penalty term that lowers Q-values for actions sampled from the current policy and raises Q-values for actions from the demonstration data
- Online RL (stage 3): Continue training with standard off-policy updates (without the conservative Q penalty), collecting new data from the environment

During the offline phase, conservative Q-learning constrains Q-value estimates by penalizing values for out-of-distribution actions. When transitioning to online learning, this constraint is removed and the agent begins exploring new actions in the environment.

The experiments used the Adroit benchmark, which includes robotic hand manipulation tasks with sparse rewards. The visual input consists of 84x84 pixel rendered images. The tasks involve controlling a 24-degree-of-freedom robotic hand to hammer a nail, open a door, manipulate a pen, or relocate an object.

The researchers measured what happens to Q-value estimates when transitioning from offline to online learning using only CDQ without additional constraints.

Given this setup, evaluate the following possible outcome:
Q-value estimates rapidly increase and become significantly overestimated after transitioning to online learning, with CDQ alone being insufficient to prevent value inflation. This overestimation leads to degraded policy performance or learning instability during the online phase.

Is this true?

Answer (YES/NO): YES